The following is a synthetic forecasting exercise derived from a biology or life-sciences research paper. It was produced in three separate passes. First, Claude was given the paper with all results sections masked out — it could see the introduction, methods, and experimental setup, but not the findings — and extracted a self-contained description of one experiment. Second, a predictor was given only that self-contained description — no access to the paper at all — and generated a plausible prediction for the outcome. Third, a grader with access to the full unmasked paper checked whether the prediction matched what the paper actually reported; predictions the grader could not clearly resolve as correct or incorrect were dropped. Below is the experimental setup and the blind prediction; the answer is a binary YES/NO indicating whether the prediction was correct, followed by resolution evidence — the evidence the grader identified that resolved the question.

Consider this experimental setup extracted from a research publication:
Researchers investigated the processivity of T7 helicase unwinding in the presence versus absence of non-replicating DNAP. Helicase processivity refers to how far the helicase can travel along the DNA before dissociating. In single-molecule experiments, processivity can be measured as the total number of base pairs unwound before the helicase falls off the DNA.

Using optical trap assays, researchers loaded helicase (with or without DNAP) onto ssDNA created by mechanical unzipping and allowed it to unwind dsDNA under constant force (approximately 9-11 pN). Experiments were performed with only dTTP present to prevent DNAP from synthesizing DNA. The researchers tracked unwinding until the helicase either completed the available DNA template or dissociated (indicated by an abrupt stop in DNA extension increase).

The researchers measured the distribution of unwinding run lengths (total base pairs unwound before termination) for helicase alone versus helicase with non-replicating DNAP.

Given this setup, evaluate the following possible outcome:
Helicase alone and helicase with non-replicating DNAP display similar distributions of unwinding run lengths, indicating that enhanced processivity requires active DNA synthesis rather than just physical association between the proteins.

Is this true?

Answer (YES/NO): NO